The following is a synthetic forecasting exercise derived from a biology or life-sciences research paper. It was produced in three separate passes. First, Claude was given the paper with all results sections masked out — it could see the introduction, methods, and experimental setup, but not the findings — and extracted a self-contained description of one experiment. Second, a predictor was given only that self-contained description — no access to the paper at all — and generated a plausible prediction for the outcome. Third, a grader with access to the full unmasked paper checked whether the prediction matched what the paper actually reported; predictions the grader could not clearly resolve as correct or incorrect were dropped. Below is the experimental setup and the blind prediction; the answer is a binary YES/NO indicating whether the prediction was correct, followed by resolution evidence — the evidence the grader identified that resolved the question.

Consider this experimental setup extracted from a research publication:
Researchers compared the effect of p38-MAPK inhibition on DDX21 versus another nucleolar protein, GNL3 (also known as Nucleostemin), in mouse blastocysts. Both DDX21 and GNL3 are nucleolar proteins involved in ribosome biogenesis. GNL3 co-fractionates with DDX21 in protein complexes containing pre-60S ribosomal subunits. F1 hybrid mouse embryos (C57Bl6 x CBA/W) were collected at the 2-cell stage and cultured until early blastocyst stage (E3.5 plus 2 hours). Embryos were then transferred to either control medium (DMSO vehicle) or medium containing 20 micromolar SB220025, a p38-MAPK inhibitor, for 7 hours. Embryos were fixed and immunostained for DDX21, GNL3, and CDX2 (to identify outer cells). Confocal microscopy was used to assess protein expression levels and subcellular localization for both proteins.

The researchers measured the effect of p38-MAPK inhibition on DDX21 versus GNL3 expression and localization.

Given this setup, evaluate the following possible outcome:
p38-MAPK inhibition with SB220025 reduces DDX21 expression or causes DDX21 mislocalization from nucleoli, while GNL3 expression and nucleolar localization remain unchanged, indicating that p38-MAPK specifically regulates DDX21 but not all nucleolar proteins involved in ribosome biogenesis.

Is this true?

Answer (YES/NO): NO